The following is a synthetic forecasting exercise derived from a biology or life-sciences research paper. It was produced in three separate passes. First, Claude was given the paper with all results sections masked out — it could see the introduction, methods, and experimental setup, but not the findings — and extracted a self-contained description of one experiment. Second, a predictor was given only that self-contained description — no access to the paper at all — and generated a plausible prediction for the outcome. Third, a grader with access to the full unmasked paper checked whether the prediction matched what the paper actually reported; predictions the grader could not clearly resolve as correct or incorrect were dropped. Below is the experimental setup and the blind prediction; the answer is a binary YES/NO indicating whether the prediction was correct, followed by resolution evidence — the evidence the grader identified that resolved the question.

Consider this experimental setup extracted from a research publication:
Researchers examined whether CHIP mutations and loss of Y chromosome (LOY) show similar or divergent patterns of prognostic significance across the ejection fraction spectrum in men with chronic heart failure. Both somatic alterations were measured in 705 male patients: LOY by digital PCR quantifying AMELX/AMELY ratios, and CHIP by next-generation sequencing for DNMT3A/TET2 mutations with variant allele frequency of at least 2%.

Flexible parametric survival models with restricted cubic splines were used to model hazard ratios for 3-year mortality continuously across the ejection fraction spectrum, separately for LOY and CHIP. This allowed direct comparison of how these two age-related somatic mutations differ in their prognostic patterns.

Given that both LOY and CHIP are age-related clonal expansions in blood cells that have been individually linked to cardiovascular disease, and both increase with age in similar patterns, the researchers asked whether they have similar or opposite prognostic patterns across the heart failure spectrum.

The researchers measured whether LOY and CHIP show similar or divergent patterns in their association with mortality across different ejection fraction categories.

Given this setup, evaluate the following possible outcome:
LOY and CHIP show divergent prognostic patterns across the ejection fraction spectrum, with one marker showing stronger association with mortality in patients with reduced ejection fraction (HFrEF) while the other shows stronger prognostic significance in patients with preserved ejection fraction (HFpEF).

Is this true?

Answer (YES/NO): NO